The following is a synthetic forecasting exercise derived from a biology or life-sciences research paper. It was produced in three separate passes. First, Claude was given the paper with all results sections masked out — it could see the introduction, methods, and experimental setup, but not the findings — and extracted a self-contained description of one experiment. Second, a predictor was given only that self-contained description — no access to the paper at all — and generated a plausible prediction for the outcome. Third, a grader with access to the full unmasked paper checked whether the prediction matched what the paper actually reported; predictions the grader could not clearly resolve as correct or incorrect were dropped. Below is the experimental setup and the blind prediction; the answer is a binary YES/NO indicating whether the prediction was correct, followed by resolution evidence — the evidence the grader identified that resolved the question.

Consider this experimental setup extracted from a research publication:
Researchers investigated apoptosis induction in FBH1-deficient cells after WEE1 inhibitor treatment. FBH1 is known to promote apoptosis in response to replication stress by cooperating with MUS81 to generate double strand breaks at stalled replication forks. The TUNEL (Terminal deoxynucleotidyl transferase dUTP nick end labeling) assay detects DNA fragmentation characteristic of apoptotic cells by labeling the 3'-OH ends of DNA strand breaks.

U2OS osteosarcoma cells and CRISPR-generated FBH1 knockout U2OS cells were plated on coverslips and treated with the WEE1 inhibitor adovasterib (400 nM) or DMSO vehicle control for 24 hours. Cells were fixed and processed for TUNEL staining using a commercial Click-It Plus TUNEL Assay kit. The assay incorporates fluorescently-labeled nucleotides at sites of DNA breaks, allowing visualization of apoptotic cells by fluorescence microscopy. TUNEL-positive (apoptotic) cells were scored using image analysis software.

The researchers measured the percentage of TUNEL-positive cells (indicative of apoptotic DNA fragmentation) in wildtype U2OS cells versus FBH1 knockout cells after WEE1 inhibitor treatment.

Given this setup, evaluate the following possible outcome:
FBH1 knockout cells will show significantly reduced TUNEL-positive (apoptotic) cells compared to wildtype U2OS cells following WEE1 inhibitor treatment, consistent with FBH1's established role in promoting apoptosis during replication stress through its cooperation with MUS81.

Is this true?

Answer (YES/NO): NO